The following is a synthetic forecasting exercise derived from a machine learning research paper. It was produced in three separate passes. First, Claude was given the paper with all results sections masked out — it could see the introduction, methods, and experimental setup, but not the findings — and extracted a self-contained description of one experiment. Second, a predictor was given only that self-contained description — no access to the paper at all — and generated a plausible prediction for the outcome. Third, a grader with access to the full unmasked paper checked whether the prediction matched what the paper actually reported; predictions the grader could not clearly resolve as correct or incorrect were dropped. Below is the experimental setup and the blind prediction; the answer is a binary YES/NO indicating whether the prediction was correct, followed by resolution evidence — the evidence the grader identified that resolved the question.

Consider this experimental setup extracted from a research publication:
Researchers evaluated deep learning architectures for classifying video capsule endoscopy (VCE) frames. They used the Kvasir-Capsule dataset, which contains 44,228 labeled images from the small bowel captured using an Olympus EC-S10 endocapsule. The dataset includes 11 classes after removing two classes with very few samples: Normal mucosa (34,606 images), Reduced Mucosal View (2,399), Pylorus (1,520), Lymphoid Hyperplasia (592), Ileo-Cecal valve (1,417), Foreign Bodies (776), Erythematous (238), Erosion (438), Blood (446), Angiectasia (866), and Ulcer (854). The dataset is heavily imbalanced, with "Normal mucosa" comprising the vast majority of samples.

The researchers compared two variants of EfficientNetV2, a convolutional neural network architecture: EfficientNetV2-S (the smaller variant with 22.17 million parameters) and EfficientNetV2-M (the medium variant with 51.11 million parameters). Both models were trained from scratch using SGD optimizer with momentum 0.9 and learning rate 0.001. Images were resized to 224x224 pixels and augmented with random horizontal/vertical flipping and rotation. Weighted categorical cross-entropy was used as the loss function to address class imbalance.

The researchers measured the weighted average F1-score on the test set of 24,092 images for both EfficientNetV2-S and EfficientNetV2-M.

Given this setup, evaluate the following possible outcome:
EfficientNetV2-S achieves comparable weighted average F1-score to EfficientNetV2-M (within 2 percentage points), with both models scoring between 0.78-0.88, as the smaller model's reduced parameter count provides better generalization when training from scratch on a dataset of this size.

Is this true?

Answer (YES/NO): NO